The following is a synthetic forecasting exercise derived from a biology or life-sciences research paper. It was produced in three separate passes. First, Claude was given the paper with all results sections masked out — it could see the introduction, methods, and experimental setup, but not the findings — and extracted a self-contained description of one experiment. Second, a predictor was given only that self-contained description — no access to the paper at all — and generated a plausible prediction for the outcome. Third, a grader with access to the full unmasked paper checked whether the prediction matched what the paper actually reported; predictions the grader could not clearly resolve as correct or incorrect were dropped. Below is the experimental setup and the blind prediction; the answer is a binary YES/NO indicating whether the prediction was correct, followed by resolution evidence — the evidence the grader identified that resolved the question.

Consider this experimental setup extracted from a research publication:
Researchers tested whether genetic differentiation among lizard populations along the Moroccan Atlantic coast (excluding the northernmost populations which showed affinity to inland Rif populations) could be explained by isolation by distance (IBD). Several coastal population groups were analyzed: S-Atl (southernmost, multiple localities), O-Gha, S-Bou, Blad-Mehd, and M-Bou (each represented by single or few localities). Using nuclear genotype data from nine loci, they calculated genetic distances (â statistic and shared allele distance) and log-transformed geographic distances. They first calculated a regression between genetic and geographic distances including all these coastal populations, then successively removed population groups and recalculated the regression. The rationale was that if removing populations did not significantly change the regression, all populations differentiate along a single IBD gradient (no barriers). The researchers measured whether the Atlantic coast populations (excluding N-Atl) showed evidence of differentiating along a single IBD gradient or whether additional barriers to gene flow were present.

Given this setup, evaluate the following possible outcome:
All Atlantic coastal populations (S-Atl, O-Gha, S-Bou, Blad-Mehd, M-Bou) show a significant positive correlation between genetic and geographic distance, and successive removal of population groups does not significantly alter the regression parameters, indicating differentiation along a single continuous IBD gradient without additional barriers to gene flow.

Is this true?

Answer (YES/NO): YES